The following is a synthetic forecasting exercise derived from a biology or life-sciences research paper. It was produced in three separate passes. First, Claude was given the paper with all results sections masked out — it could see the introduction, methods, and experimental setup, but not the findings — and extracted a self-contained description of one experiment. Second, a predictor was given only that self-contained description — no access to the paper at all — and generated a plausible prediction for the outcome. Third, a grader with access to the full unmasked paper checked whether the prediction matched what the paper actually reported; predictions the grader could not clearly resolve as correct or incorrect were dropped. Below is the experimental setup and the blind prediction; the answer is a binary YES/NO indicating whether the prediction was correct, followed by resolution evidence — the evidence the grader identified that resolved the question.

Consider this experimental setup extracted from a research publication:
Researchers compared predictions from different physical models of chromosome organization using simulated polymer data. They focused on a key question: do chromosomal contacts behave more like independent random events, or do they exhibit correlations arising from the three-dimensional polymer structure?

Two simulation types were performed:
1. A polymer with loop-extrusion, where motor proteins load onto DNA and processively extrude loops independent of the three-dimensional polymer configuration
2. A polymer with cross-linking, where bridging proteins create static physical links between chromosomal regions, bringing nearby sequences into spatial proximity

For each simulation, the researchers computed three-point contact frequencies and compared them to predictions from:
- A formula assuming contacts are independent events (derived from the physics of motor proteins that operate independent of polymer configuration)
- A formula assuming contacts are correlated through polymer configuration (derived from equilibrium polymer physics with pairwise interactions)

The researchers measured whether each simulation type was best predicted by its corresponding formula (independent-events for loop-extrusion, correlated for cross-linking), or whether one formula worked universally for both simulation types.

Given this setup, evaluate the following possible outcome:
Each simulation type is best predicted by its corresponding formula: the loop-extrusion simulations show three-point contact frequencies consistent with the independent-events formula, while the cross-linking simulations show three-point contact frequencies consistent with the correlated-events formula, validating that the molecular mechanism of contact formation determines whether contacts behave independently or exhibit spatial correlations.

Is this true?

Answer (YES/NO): YES